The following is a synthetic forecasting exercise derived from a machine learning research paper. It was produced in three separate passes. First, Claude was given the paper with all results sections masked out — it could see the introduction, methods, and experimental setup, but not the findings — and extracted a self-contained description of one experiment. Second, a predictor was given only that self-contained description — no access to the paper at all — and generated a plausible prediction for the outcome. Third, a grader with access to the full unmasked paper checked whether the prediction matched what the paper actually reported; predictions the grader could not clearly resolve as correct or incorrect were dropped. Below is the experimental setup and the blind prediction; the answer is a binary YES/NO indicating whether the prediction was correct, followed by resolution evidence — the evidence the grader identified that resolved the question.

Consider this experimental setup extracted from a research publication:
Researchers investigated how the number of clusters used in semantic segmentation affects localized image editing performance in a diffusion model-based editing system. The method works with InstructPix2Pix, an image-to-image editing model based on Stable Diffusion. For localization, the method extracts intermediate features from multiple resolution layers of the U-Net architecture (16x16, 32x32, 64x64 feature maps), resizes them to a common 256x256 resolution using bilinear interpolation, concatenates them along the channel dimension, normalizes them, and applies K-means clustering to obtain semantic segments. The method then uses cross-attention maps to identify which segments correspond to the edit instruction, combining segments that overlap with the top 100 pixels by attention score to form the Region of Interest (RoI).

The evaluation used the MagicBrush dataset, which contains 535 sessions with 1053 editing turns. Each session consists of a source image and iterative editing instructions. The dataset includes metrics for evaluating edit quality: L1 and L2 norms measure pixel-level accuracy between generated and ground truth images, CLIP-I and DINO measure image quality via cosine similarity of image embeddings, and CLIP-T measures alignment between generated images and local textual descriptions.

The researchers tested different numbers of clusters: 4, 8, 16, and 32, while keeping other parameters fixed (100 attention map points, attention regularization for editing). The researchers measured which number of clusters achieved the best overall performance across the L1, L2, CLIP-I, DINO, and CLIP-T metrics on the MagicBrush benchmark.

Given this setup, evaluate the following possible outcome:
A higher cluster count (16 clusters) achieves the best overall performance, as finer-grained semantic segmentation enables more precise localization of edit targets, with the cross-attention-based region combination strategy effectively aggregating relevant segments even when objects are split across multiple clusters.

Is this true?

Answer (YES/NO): NO